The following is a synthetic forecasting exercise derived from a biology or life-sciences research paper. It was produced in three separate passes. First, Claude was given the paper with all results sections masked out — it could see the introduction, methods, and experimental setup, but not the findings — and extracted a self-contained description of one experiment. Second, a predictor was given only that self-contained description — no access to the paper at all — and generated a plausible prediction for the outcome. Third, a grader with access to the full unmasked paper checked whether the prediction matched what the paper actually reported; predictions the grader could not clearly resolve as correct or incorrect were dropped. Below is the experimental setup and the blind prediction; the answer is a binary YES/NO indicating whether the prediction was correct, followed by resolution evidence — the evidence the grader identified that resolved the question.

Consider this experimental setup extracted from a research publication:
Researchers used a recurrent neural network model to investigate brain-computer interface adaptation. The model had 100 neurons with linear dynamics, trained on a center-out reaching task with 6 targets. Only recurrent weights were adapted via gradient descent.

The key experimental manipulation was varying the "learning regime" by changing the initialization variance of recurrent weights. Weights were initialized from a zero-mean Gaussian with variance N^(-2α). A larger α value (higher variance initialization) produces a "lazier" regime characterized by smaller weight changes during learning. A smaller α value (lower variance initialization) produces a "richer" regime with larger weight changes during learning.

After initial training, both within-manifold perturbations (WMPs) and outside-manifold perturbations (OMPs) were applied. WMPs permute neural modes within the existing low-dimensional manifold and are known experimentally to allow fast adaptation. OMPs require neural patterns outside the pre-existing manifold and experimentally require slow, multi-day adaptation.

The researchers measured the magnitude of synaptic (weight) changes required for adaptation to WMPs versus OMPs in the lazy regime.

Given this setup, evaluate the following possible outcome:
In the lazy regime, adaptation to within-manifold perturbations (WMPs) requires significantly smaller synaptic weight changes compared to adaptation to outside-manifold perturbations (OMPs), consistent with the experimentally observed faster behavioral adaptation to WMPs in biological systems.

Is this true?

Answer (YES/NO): NO